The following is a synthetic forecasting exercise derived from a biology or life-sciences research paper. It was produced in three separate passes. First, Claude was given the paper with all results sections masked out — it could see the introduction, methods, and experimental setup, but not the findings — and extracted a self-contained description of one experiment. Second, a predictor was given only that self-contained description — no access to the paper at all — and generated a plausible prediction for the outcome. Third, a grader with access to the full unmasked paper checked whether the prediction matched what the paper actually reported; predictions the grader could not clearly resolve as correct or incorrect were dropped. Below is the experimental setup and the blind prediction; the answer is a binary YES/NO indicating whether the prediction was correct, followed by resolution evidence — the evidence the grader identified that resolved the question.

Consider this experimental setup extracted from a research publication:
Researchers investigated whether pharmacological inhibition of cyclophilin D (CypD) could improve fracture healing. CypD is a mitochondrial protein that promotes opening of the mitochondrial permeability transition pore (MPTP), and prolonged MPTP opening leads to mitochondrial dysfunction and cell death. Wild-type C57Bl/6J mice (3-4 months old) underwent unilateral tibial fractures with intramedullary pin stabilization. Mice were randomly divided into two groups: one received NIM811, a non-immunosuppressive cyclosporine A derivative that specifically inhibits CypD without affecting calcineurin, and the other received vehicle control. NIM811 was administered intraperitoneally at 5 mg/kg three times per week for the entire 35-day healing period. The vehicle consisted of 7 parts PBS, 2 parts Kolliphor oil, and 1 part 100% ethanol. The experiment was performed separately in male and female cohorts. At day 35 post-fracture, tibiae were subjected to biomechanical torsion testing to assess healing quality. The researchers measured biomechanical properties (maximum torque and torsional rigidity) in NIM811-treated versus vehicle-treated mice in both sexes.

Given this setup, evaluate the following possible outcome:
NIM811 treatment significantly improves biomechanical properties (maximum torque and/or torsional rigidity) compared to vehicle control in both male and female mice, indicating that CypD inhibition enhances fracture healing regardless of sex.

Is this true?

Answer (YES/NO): NO